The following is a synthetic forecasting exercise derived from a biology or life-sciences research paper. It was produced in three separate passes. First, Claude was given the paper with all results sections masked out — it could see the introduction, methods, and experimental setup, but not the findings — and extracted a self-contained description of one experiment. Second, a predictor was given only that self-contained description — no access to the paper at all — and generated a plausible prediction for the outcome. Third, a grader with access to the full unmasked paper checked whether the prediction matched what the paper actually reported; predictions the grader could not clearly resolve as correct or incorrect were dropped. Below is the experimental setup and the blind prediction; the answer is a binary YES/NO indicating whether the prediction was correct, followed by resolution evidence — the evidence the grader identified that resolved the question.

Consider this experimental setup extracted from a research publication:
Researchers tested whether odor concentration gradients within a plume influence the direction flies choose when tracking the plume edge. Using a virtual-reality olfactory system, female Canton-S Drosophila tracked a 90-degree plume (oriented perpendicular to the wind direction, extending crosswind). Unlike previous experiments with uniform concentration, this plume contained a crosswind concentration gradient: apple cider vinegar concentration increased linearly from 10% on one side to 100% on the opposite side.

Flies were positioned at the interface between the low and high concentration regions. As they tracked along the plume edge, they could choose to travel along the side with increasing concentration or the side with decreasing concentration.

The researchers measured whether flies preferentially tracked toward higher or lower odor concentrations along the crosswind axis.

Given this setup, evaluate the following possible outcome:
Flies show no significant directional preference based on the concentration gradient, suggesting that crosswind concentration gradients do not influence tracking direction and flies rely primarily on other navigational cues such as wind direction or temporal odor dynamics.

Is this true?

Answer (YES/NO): YES